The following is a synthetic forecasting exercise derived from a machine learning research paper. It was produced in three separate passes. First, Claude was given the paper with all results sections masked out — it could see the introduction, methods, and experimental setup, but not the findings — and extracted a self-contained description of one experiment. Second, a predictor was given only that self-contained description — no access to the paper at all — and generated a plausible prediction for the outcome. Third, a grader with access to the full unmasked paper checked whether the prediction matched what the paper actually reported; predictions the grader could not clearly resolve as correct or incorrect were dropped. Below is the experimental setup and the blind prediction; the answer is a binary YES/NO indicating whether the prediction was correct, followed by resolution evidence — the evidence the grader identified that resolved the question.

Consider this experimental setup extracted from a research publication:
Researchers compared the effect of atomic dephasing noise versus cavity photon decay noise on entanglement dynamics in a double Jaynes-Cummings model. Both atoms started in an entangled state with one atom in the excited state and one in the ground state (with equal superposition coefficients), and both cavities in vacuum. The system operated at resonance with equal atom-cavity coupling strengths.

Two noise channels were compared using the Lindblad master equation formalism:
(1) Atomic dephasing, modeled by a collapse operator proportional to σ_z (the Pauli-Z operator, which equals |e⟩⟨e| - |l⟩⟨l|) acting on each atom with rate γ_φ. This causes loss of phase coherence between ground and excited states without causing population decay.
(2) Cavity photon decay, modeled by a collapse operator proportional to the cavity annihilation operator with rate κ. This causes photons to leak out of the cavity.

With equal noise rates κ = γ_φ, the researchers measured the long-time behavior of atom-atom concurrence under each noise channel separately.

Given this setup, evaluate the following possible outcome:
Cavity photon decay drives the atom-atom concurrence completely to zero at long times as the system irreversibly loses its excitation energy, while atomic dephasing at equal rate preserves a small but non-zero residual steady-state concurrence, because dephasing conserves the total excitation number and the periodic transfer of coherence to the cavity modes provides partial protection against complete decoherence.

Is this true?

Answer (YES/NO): NO